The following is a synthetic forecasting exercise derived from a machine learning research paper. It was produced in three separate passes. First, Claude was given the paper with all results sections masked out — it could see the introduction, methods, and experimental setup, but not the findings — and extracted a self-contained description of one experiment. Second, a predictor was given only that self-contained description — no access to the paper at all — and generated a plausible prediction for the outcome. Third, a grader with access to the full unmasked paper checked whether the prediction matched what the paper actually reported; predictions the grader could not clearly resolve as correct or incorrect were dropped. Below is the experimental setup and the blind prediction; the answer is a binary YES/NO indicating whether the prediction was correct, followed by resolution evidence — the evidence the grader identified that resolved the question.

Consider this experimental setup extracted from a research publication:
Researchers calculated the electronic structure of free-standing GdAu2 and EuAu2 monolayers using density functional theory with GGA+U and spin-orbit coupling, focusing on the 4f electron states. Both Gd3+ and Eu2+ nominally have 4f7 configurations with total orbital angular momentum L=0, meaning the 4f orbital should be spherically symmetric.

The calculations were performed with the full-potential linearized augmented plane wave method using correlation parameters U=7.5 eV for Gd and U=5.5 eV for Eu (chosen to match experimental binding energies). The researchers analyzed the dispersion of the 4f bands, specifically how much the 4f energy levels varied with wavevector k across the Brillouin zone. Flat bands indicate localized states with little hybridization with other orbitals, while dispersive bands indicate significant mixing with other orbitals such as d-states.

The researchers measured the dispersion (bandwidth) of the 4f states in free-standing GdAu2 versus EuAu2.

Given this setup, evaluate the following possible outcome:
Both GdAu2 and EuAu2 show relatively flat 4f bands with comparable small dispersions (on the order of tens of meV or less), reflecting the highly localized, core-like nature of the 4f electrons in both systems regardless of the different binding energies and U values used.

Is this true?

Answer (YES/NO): NO